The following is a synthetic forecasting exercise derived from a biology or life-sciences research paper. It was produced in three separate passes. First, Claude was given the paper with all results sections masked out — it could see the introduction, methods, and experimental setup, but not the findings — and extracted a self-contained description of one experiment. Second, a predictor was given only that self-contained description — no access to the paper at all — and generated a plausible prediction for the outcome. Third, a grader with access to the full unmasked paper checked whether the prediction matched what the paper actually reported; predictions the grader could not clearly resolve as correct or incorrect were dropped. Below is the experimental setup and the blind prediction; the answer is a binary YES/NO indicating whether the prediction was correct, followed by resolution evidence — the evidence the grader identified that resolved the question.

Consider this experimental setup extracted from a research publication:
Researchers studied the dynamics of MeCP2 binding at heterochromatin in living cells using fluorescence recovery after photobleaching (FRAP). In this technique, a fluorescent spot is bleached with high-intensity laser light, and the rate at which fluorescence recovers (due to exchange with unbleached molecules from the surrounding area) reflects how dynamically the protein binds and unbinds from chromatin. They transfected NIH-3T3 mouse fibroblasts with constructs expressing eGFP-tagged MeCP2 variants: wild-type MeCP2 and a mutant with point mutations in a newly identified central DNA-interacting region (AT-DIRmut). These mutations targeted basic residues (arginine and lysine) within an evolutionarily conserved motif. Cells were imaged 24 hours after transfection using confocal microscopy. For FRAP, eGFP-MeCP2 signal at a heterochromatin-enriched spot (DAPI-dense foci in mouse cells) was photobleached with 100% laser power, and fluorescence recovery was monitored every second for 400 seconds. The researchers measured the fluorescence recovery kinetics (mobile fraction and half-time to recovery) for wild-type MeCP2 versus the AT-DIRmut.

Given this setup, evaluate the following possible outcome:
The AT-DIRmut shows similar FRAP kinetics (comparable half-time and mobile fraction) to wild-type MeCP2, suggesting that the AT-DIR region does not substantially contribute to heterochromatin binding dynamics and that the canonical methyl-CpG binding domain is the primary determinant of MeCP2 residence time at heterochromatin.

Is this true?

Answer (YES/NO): NO